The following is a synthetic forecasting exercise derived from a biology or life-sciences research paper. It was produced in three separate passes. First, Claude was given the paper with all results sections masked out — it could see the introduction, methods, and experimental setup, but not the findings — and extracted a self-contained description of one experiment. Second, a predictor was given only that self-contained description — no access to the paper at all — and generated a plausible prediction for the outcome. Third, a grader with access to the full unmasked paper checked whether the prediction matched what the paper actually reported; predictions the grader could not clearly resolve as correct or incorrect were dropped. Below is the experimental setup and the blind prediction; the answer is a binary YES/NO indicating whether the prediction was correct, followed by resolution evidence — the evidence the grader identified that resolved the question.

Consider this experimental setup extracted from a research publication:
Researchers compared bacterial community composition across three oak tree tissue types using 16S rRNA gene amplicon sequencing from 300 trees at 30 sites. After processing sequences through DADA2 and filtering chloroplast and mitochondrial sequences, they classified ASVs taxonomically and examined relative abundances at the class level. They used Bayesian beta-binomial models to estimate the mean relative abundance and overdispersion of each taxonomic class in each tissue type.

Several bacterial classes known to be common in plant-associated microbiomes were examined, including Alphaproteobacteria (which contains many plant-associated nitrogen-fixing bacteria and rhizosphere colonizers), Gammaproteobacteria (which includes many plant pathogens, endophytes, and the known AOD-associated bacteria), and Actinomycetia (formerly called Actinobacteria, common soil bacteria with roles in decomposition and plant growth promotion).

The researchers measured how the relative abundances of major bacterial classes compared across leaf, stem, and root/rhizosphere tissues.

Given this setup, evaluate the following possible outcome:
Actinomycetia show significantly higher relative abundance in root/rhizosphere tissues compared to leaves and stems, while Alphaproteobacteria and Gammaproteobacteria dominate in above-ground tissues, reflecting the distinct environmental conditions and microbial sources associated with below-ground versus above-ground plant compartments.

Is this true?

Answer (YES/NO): NO